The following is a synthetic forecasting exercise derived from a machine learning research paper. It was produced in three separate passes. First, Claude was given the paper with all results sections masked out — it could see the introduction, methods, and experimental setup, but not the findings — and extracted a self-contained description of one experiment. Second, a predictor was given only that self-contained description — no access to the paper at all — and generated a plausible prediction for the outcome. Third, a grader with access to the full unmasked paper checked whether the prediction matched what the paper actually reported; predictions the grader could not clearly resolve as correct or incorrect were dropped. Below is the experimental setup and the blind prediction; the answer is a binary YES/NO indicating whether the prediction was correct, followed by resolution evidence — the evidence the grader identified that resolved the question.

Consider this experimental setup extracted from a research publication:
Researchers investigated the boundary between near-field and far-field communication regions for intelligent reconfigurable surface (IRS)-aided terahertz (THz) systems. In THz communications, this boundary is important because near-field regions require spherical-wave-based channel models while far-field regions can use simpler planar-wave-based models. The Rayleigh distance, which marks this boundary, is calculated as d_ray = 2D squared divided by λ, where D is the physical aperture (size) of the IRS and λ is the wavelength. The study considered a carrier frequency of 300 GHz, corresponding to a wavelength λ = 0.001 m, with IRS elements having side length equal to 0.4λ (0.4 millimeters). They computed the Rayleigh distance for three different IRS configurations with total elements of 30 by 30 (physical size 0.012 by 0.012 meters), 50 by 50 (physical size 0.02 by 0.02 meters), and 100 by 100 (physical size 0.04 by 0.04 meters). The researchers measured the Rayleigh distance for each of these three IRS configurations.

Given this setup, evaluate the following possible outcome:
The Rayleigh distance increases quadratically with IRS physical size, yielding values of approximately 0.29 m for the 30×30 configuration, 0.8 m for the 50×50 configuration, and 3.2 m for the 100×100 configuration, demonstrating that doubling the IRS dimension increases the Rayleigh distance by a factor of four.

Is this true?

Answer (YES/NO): YES